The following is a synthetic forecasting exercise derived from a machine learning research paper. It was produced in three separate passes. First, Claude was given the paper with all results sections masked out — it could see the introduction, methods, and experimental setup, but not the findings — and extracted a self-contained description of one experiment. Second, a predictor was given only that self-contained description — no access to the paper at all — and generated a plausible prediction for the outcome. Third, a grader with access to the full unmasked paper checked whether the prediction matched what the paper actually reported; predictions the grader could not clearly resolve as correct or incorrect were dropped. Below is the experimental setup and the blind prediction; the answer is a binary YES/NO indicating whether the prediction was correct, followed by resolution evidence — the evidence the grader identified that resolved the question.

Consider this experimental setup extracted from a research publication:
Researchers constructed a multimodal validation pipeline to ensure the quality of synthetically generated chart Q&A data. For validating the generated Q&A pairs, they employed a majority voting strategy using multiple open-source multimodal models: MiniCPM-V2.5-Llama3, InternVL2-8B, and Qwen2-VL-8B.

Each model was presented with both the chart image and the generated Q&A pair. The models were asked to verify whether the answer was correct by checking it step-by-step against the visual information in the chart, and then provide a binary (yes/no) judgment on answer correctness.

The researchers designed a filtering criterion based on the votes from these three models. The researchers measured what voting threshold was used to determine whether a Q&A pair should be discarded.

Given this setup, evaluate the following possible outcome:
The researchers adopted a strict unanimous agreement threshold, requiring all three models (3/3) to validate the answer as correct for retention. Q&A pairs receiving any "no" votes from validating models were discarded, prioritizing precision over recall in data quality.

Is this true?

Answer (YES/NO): NO